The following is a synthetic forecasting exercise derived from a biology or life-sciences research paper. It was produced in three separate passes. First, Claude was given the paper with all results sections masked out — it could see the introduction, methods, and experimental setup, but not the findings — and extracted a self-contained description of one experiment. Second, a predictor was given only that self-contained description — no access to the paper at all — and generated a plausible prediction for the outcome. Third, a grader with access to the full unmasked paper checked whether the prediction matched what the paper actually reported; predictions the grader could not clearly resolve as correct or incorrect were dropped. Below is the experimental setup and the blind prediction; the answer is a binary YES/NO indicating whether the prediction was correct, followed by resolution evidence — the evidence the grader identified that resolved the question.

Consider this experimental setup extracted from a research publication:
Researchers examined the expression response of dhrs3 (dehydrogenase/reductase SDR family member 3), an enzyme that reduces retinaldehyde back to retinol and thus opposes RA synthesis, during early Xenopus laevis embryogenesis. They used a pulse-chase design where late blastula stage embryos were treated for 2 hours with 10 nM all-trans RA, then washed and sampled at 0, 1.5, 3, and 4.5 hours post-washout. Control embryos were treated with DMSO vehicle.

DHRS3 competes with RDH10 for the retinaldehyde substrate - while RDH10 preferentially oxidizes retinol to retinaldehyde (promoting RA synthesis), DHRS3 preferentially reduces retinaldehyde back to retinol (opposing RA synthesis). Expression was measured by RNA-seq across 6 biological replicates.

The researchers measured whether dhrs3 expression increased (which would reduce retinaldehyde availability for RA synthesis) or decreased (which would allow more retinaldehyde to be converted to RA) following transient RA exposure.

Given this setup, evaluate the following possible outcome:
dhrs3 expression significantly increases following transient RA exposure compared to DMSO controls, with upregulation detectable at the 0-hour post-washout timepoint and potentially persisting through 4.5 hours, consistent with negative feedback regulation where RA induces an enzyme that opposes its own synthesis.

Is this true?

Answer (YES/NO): YES